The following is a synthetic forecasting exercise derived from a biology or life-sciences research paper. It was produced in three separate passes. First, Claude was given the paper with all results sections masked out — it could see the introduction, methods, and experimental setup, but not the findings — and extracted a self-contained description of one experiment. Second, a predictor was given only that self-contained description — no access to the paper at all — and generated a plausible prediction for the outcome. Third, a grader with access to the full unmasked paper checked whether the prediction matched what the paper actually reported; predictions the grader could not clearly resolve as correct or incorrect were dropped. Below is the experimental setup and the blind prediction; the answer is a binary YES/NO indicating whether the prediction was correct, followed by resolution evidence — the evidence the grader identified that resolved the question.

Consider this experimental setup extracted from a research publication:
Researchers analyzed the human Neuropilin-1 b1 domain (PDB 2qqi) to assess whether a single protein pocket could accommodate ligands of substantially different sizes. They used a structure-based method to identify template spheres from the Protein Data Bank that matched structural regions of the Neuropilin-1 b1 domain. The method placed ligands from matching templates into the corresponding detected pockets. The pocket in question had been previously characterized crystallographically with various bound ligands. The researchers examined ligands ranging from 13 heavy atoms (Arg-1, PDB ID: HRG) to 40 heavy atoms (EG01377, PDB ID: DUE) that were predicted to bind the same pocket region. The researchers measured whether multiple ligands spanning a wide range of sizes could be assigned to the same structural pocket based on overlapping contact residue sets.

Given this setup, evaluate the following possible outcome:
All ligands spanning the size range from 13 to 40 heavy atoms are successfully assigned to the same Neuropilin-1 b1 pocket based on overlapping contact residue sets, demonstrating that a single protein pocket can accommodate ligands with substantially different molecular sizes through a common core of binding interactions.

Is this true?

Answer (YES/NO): YES